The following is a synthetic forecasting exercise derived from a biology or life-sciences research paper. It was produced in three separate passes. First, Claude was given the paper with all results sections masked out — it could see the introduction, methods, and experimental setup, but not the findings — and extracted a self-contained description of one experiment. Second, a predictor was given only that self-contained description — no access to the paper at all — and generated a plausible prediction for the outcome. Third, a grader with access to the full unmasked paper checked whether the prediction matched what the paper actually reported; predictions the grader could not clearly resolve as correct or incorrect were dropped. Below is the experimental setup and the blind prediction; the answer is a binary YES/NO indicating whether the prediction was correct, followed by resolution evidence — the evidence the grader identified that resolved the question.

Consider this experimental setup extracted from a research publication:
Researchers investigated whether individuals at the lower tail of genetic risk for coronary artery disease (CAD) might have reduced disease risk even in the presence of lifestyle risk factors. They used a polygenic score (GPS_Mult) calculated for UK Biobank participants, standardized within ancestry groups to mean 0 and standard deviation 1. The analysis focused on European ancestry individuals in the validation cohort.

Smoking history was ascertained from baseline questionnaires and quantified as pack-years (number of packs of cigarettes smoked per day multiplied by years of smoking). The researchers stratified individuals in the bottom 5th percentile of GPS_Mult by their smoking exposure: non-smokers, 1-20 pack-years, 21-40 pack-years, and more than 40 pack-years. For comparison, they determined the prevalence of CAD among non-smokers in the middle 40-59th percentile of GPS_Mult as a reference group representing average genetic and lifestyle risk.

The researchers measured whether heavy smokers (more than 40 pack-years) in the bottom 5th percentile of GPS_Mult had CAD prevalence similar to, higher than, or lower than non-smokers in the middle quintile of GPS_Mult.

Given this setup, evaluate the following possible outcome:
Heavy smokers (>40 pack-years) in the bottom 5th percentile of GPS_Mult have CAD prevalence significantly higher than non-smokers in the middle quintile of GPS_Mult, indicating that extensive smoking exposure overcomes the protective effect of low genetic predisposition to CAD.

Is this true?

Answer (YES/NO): NO